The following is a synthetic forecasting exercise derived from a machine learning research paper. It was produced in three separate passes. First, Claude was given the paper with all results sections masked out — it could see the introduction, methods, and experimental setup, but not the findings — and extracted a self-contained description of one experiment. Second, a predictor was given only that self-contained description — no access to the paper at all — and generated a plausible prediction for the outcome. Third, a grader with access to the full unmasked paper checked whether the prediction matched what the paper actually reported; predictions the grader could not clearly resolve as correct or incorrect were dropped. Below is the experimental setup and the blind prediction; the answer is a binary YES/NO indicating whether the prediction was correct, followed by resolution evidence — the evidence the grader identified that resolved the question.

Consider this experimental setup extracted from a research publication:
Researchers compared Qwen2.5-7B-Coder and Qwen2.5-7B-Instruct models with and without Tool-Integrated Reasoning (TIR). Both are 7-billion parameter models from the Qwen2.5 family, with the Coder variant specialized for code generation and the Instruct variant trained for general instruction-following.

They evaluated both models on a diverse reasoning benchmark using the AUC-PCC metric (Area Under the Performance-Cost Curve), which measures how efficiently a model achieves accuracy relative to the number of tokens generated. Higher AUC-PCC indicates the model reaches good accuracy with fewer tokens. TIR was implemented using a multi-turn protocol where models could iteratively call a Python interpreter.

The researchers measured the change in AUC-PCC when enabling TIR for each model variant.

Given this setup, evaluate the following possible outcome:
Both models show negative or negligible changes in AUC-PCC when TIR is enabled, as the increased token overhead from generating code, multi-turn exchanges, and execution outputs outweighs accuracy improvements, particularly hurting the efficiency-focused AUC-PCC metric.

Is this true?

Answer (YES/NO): NO